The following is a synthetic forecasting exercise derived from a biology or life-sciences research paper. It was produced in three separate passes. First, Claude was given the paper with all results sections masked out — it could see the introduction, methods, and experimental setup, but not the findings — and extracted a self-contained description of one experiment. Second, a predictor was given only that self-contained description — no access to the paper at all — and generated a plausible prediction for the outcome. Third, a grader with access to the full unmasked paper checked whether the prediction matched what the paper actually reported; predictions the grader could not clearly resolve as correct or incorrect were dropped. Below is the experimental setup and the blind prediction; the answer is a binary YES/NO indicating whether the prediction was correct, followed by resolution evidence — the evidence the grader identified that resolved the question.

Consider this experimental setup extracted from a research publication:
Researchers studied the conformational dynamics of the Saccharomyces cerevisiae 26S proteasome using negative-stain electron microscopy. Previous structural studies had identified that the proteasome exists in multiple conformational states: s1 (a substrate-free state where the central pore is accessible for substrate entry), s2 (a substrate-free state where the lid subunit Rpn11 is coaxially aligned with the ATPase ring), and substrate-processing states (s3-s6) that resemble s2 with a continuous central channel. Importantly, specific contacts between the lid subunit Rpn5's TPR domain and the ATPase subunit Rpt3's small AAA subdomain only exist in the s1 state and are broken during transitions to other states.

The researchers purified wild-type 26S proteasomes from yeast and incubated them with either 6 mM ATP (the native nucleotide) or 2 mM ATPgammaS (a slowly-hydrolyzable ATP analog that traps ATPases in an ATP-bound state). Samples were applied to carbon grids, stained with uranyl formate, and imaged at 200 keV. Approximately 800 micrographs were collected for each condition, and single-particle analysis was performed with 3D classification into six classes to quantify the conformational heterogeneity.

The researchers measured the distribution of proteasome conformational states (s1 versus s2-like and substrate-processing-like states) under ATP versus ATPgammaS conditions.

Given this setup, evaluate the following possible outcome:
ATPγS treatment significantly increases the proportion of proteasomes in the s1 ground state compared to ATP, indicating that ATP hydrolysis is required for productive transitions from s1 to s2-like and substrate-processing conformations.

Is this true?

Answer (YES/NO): NO